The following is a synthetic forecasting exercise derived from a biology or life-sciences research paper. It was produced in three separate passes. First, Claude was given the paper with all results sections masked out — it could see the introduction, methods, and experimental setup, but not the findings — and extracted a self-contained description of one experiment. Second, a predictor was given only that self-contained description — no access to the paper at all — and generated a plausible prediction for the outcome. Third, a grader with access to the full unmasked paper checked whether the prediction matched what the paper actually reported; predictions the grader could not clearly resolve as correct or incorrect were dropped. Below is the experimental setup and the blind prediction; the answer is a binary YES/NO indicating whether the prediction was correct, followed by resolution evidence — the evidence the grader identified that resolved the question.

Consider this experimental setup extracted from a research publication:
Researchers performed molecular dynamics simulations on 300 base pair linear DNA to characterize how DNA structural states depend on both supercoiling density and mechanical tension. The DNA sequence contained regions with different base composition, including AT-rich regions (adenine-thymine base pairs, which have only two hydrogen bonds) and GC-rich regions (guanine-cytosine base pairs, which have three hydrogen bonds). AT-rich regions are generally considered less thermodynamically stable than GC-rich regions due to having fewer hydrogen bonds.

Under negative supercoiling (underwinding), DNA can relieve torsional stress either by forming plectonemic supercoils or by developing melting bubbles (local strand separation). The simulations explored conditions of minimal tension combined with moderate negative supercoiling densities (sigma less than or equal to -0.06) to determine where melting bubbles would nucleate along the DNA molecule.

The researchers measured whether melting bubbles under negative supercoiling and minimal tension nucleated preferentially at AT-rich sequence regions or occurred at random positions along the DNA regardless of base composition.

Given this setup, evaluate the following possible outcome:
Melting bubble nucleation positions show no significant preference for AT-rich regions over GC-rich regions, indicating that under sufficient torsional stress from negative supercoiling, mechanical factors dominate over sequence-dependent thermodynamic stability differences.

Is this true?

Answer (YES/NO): NO